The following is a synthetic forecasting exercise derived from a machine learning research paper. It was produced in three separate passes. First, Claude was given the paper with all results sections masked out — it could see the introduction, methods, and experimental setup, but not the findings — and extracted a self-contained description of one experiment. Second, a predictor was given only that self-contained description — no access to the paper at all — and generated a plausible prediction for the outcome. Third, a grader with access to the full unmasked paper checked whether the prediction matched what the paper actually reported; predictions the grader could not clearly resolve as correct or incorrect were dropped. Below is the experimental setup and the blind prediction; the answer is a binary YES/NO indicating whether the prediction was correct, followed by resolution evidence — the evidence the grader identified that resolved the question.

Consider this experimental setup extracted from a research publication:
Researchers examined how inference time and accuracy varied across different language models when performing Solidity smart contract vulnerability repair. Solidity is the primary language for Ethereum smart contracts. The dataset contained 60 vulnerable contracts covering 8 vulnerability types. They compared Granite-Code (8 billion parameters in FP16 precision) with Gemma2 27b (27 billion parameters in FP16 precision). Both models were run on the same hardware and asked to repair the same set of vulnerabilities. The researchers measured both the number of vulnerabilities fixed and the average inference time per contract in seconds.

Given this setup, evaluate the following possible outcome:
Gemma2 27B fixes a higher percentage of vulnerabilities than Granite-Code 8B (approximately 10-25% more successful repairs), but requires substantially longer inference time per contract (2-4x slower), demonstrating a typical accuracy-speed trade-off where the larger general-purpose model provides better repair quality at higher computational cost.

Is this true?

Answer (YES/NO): NO